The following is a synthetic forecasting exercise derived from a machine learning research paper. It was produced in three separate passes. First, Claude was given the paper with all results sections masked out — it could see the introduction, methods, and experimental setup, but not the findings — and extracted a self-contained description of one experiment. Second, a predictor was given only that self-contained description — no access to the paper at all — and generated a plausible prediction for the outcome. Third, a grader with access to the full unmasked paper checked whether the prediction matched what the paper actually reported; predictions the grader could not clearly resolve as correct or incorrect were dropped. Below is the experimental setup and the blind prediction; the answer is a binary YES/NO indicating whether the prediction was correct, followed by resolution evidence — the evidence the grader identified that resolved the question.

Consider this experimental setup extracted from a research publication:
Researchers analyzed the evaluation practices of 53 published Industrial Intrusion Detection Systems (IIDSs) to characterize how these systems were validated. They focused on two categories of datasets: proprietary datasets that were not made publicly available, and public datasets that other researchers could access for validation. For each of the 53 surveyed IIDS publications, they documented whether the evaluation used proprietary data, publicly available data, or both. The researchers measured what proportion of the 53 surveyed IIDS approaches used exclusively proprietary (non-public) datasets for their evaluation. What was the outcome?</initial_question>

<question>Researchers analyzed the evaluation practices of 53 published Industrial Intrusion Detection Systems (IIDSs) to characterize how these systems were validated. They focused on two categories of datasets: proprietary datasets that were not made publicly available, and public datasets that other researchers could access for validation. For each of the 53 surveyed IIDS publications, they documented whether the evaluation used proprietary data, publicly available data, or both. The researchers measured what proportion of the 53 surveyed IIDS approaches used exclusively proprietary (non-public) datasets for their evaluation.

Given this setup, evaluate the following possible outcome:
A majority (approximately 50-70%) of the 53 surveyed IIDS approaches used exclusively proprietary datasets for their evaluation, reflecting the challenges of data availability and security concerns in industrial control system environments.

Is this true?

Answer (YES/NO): NO